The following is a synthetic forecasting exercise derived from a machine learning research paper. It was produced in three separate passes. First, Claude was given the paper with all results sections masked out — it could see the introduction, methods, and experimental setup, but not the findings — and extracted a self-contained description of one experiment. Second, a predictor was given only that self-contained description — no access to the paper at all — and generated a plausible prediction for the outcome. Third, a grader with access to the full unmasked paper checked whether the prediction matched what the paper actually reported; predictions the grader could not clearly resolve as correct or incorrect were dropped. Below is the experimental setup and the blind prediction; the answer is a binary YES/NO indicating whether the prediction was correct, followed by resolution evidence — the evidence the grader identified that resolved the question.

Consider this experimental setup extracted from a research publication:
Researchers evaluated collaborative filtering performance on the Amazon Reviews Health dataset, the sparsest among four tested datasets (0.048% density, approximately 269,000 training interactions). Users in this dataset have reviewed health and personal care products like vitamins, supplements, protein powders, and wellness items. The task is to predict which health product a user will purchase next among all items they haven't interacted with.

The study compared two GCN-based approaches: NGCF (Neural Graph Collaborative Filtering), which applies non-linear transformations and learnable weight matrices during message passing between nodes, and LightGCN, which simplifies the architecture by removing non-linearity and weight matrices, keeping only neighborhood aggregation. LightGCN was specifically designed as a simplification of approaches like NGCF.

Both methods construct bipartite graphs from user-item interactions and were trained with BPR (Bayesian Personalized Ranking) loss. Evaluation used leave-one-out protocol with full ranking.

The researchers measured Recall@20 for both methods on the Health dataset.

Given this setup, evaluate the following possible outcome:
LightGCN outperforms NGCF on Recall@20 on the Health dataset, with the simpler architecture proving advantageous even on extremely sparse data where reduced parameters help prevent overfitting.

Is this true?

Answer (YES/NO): NO